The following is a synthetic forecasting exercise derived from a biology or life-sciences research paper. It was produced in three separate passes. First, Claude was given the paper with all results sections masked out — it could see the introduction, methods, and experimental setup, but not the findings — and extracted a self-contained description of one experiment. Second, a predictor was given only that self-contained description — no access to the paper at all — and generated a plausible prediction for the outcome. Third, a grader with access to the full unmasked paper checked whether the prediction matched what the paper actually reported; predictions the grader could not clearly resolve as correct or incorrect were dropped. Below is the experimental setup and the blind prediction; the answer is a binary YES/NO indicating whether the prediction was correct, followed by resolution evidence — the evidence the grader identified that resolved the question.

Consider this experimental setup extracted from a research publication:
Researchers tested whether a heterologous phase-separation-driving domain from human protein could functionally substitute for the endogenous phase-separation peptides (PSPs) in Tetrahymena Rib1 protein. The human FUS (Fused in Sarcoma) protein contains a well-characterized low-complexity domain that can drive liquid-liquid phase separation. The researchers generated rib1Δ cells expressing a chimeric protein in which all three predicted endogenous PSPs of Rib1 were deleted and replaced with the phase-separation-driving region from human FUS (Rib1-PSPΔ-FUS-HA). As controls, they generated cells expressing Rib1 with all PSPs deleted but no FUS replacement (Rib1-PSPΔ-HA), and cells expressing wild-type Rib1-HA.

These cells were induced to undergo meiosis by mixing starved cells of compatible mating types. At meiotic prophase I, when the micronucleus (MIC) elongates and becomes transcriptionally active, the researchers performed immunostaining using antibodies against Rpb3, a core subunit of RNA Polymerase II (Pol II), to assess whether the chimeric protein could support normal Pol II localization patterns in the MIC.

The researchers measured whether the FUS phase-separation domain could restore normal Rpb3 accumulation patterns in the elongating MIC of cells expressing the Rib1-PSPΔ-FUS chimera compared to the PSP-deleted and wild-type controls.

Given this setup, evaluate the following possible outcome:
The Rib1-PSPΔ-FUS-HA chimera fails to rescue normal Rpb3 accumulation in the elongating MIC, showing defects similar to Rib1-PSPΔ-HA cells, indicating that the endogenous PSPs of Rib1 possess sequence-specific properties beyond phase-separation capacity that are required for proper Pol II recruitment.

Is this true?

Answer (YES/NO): NO